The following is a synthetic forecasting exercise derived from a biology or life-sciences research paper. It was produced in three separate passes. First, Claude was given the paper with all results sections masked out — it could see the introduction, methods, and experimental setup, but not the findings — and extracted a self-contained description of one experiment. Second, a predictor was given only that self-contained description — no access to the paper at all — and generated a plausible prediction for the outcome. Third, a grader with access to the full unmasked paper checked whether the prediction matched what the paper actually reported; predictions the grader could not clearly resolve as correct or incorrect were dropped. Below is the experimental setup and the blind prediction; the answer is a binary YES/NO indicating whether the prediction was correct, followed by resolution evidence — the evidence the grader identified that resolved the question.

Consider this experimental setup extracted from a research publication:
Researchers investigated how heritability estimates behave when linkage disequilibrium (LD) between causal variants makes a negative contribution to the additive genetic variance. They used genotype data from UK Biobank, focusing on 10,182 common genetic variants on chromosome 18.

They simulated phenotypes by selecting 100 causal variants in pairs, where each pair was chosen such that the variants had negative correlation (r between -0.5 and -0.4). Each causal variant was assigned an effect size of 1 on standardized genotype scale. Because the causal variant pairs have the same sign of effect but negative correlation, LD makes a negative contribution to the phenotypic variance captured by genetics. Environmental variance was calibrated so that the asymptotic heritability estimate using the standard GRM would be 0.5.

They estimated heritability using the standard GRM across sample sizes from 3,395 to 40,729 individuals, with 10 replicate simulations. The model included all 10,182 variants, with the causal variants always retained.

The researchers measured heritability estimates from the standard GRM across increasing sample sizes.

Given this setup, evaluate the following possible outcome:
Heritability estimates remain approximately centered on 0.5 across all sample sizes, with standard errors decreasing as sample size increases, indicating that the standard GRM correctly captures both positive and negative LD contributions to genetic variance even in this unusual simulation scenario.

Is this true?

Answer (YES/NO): NO